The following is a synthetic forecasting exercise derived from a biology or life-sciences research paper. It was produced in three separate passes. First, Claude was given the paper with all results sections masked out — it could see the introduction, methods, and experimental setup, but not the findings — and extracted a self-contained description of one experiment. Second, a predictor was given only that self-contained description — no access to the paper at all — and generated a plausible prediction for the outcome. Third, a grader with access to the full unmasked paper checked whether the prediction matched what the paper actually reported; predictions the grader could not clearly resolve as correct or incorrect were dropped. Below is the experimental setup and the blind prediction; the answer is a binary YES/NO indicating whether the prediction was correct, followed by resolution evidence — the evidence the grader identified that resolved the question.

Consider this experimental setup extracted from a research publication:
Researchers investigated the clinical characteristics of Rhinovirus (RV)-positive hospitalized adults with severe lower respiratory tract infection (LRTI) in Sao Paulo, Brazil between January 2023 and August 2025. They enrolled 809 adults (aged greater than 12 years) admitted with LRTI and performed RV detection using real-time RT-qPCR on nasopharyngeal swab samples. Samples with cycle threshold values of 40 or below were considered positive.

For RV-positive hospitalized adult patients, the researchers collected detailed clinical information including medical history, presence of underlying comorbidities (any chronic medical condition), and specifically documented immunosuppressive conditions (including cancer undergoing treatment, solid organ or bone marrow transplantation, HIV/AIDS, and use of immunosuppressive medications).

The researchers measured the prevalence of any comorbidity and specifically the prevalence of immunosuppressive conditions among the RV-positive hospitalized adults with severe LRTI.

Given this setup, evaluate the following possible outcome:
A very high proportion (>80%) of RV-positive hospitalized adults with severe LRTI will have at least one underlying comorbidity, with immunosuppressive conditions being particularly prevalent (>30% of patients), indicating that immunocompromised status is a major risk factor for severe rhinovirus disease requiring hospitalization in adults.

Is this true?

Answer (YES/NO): YES